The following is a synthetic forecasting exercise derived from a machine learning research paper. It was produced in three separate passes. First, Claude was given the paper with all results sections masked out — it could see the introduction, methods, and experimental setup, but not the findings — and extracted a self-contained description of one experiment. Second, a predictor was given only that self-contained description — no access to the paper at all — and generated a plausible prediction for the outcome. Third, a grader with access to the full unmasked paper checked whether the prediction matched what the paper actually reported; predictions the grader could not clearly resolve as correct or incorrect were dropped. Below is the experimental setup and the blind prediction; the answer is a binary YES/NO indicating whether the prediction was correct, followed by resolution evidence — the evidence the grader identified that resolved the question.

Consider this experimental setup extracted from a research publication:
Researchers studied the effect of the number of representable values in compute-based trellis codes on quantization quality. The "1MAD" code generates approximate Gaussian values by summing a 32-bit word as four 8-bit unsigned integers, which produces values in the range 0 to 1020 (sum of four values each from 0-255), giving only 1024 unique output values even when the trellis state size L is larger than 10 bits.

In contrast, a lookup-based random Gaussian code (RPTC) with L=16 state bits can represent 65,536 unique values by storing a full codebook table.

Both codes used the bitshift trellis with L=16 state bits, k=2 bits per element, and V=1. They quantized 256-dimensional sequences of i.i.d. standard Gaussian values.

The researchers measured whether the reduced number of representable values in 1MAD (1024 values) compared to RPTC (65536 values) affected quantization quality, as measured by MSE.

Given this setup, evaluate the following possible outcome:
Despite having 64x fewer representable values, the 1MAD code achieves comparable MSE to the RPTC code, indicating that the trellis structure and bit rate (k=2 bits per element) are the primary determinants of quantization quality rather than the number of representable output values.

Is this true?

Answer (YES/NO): YES